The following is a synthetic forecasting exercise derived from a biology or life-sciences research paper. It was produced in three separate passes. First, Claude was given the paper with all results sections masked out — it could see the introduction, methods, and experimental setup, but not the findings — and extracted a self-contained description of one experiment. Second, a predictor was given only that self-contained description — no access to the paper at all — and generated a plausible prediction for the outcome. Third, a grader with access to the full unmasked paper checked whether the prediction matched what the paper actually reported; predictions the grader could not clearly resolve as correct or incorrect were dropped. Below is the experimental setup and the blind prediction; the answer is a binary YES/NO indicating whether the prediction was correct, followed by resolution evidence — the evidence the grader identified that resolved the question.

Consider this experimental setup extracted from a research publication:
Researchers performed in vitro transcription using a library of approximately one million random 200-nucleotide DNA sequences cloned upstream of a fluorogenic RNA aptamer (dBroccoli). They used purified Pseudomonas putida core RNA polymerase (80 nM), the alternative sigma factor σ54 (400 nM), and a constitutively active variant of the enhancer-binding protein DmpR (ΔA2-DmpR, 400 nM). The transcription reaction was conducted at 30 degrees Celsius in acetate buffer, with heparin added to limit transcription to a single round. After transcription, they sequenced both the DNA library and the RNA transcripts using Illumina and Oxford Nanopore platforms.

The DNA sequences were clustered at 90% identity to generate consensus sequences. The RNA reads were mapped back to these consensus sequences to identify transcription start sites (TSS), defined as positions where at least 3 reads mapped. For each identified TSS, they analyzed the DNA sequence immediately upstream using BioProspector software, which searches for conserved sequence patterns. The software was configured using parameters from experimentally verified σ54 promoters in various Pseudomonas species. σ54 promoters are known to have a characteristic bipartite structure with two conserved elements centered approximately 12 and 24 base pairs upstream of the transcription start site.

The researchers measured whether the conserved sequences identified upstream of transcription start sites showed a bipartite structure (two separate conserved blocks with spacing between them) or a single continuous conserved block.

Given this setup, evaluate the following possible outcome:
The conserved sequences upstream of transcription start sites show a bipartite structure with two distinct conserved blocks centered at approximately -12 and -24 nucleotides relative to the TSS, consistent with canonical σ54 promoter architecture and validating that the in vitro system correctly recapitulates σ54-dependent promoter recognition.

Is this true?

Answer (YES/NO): YES